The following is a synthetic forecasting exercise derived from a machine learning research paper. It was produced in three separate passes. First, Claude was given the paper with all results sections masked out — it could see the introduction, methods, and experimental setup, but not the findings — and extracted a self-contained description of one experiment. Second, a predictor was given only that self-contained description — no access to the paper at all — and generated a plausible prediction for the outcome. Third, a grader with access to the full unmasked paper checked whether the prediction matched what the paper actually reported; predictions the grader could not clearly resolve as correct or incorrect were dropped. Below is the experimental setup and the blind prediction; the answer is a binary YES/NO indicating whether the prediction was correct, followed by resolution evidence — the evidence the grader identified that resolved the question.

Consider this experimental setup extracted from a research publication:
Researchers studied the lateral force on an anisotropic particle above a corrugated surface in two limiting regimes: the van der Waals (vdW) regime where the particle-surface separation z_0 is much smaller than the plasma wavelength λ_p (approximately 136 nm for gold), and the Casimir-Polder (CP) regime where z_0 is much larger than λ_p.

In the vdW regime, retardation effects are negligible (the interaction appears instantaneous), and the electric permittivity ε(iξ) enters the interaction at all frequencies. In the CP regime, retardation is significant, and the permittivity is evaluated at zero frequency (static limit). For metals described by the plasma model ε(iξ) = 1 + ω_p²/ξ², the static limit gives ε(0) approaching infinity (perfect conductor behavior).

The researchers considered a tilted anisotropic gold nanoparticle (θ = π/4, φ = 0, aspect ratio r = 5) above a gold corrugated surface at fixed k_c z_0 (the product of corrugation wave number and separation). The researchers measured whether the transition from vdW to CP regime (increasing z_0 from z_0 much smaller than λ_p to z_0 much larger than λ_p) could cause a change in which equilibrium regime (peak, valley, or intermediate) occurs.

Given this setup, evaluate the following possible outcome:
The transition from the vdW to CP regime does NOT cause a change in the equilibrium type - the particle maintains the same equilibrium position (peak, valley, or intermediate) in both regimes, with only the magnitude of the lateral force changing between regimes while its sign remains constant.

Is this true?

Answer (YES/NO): YES